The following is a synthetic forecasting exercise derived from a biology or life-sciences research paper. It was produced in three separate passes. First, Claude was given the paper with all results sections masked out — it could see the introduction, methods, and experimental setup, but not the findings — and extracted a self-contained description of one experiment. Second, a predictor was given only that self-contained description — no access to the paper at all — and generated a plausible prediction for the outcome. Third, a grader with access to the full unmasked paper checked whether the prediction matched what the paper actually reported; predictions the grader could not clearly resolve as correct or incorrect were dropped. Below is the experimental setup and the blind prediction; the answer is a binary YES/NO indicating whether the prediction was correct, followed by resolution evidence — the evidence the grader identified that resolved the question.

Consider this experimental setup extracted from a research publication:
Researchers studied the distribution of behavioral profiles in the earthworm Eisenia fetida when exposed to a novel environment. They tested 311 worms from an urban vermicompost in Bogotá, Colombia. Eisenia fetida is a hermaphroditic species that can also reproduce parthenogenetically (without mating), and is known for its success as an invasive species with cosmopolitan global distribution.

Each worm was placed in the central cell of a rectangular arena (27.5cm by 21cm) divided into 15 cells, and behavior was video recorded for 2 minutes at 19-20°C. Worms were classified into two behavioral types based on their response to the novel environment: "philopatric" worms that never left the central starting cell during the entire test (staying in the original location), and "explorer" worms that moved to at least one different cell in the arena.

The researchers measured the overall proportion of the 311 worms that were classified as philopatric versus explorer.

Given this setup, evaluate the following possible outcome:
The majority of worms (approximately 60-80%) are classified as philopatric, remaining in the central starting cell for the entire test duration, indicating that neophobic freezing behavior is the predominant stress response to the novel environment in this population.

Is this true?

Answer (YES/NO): NO